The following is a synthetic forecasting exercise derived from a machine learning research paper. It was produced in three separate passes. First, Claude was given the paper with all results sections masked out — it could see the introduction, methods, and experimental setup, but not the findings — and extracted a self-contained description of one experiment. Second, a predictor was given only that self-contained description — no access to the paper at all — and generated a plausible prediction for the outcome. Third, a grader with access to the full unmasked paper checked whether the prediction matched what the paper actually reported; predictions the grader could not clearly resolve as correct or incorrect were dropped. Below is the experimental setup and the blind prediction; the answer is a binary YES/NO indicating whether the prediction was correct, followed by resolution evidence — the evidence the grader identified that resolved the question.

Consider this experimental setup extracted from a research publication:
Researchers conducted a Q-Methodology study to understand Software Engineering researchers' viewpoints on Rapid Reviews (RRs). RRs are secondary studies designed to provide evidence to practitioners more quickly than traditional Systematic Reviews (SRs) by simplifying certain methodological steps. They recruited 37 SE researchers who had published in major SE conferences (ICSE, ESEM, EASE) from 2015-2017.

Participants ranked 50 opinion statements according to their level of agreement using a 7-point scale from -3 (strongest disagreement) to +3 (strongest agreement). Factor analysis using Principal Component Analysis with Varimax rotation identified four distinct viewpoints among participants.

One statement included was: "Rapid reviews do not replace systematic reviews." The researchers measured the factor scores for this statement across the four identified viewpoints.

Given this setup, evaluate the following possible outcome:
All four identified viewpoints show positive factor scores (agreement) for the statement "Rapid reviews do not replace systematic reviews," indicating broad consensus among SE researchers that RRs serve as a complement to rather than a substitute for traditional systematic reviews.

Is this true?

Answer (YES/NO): NO